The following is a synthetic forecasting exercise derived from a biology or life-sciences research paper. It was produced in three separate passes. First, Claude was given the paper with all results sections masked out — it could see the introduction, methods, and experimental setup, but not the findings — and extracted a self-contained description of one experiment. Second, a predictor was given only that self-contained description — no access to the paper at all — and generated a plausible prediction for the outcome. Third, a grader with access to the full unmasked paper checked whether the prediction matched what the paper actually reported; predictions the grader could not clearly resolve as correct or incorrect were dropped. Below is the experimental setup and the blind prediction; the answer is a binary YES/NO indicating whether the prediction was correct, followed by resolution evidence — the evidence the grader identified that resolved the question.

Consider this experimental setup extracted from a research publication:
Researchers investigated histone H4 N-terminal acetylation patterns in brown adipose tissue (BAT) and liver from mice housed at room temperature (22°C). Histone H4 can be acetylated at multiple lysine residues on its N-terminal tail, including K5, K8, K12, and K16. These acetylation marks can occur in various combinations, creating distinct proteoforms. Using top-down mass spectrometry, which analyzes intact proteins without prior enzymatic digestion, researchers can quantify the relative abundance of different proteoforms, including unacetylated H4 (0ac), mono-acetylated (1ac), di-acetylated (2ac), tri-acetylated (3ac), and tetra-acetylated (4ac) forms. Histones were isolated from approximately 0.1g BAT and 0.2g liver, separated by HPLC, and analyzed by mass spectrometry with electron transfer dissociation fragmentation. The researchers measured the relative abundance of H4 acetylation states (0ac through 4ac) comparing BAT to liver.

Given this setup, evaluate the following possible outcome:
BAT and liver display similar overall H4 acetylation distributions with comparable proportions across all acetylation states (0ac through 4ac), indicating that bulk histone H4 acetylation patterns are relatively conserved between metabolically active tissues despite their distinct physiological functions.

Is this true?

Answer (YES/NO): YES